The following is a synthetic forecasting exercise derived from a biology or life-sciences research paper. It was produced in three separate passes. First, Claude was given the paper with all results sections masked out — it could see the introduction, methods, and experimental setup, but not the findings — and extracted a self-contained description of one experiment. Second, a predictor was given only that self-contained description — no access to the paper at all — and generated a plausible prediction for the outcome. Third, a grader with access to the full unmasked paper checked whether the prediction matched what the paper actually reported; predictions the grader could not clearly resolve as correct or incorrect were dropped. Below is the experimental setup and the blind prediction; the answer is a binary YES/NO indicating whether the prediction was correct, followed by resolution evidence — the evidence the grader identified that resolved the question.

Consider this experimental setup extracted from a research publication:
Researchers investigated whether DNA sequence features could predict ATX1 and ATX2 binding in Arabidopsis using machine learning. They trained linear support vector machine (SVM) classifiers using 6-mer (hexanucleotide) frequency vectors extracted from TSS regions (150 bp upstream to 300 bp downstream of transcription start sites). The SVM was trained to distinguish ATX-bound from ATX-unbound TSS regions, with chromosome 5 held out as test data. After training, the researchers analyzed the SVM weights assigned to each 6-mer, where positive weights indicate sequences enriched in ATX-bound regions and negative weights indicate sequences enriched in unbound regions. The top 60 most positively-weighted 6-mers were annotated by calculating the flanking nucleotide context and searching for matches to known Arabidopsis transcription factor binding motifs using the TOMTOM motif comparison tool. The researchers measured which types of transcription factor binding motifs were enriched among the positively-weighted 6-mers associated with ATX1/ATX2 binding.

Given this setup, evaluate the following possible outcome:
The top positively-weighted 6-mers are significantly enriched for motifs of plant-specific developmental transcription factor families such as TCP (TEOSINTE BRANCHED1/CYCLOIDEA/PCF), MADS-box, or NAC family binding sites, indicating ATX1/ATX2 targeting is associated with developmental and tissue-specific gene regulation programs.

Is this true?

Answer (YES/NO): NO